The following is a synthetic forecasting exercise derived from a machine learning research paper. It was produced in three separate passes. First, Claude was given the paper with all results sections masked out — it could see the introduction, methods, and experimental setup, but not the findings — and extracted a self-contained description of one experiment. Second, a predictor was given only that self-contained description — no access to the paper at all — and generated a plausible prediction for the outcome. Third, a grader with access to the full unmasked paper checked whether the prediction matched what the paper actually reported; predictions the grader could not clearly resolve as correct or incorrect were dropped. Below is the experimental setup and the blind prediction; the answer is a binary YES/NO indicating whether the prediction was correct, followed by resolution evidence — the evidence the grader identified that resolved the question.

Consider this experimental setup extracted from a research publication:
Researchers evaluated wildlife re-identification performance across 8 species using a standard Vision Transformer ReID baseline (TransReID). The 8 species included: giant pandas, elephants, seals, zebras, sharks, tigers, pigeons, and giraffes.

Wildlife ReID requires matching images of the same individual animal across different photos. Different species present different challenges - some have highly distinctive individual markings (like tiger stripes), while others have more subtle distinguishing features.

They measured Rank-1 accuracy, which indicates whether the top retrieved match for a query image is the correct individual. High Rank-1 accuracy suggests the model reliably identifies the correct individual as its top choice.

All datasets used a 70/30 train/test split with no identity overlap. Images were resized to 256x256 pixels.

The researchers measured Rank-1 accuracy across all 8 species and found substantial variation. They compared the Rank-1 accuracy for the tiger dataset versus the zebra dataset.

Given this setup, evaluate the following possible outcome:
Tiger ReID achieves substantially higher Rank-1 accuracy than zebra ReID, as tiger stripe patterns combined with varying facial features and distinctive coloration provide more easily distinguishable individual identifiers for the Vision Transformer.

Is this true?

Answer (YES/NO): YES